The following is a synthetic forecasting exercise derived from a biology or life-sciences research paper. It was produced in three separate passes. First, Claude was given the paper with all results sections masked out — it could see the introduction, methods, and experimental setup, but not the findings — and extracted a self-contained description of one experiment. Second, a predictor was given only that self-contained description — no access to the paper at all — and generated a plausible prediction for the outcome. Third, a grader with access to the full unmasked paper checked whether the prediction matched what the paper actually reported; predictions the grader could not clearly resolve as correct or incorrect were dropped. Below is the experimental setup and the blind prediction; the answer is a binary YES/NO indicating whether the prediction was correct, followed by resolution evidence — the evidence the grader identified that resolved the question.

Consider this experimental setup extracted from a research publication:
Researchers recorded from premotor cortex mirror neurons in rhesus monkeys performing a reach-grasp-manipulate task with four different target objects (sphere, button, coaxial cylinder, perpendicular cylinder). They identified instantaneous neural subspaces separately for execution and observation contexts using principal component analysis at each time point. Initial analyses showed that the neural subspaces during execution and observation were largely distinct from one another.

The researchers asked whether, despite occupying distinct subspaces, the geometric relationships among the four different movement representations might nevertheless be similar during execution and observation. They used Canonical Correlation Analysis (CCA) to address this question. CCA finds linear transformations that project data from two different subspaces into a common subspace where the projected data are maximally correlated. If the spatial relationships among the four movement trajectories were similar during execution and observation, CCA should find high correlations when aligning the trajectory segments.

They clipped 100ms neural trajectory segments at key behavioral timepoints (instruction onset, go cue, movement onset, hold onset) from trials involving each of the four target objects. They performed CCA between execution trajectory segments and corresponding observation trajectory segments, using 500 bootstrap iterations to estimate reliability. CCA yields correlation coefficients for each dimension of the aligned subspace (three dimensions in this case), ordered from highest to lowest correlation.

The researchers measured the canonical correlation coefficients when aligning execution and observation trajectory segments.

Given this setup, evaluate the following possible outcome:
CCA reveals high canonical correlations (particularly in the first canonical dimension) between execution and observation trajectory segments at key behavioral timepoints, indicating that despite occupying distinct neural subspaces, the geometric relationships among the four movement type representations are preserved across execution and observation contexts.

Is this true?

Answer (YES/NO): NO